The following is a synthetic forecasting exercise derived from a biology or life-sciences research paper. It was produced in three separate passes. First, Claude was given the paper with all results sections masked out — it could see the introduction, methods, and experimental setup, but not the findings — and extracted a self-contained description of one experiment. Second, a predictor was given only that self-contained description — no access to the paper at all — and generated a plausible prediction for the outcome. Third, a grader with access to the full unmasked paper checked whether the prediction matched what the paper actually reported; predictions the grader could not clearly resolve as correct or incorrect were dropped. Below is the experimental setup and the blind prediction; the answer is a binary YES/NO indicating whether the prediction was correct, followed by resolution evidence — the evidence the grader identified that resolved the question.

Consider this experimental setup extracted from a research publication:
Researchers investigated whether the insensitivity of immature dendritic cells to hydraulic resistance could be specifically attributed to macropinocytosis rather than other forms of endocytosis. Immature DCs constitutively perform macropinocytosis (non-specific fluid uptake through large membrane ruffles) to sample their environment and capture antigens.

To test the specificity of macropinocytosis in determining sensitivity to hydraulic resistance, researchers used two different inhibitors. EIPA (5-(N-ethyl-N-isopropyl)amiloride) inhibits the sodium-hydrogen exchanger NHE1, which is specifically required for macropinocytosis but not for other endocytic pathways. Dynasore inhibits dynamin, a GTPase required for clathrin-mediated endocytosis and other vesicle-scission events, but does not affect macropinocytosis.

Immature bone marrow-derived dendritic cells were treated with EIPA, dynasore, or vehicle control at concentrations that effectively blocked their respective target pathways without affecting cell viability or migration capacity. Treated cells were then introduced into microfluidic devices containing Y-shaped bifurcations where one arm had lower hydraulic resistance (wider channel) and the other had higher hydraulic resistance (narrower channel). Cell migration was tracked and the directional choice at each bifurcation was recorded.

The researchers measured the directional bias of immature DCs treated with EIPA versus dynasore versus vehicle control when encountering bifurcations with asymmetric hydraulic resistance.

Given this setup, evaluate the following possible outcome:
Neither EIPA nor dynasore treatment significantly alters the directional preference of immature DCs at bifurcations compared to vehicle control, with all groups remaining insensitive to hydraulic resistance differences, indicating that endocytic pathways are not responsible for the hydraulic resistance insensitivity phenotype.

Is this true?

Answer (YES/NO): NO